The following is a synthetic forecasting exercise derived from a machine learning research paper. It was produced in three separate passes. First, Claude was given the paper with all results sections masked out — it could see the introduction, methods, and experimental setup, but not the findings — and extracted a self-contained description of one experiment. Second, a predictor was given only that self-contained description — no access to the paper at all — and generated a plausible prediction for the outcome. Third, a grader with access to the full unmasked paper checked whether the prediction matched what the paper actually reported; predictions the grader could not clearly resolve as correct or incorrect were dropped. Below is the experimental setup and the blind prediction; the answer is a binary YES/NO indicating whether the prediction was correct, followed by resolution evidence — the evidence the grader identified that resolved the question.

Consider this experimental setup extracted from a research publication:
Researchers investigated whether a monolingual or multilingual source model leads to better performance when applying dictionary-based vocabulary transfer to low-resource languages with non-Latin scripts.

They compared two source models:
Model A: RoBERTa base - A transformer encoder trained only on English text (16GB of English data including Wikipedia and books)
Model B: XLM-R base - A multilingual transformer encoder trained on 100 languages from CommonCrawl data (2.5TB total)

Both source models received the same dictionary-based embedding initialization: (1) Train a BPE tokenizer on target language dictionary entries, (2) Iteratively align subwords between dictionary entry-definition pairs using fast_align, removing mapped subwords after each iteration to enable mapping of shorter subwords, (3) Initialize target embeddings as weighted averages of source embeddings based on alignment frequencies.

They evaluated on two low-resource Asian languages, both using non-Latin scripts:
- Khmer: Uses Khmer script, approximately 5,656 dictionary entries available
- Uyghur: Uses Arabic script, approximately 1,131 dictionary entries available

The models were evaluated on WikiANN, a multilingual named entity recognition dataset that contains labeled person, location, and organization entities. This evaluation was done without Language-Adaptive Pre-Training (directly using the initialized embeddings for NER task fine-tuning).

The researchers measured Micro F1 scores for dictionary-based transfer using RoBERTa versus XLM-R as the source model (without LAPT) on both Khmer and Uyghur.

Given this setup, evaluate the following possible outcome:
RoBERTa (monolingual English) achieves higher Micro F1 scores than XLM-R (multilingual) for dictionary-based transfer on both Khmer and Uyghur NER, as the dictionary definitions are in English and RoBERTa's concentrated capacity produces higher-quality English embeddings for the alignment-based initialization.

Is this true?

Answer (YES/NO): YES